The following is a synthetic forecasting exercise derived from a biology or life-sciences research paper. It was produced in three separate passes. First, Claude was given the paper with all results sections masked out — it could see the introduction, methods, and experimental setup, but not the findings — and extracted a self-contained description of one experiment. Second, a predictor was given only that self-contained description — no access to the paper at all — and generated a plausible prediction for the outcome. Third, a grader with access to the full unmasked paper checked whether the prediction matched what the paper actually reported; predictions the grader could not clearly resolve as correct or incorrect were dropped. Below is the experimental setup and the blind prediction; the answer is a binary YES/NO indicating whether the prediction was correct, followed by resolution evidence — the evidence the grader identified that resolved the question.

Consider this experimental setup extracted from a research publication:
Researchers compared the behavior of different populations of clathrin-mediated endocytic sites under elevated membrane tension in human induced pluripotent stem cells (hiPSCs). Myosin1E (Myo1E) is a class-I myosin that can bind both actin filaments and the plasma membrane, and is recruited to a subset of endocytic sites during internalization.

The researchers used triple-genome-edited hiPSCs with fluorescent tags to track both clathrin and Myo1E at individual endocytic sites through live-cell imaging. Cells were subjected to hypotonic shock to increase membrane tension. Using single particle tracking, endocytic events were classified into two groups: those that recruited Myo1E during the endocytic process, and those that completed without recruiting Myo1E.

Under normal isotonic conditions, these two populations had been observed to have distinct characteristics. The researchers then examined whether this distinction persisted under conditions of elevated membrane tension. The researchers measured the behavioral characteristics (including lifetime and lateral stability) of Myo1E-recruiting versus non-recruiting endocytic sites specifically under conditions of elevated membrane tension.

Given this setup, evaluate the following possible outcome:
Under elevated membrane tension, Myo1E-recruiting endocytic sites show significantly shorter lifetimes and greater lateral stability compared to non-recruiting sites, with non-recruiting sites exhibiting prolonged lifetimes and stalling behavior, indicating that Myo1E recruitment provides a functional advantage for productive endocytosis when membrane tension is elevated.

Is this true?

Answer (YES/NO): NO